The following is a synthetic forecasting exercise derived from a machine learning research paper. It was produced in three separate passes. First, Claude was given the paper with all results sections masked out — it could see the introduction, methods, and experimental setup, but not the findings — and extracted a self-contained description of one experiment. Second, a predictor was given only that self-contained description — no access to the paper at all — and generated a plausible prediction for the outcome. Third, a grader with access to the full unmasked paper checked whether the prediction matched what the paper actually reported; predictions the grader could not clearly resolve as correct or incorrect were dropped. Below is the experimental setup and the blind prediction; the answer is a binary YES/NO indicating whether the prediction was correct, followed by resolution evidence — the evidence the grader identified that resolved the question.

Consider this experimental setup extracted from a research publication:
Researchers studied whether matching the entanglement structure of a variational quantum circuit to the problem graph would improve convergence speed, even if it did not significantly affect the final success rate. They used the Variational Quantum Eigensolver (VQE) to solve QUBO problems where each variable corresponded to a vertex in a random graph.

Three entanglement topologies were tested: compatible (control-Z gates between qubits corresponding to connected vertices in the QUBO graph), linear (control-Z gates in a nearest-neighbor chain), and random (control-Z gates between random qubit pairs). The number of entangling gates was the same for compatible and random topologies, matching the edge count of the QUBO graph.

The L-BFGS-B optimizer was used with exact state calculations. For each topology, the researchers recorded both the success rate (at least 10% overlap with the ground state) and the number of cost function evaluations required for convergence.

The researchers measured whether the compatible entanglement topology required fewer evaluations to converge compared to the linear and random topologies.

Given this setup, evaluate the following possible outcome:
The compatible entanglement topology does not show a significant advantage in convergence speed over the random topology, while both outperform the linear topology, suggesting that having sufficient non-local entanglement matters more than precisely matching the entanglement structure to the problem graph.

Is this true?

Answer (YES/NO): NO